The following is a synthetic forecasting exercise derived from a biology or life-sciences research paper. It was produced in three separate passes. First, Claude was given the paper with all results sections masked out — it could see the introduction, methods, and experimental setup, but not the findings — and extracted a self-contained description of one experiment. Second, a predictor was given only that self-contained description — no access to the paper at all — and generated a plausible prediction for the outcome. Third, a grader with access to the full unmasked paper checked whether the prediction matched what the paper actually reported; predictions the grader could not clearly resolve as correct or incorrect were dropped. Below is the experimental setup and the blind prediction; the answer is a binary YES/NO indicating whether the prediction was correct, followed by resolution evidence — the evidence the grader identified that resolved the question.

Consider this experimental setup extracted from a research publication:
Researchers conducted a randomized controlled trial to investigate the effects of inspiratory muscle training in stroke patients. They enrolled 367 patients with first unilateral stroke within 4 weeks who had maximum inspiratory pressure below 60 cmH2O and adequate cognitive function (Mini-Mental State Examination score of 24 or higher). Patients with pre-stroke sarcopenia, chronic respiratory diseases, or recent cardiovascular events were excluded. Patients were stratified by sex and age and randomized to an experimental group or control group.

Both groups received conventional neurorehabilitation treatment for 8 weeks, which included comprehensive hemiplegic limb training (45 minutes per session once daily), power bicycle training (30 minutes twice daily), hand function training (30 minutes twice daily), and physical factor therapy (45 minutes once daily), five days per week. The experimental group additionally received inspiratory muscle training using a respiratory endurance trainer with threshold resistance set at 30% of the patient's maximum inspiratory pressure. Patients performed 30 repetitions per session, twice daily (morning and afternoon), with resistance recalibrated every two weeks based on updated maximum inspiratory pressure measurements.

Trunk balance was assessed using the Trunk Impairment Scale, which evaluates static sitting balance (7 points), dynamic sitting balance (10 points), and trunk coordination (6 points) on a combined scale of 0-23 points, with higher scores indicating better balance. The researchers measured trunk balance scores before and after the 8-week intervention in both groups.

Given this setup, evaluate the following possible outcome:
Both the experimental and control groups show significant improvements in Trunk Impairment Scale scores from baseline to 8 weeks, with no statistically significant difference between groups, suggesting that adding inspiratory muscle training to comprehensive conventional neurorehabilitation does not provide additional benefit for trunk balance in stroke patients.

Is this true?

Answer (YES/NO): NO